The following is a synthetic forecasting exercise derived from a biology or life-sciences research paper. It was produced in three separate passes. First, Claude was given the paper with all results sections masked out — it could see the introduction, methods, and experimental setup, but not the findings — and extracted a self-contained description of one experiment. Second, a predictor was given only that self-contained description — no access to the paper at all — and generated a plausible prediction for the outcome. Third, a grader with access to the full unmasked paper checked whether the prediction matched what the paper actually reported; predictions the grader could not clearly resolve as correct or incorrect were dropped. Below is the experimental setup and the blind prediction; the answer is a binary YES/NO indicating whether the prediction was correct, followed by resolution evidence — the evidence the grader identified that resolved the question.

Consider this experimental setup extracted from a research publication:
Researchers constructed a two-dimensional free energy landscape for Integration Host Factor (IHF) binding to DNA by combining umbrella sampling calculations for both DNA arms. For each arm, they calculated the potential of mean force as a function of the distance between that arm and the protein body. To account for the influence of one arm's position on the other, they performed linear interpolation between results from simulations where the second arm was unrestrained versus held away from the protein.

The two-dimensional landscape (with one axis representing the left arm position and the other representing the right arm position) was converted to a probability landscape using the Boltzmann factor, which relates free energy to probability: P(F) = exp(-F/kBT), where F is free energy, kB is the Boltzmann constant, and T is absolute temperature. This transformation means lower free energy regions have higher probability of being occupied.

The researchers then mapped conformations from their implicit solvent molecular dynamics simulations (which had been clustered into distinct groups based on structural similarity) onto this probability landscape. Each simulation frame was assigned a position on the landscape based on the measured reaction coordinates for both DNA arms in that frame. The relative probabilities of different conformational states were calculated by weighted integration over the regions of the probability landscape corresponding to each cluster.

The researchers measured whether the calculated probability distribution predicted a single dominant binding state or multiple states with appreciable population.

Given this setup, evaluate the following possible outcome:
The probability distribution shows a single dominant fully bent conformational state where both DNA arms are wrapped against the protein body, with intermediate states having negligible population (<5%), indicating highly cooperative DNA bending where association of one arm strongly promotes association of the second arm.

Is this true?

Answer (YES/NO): NO